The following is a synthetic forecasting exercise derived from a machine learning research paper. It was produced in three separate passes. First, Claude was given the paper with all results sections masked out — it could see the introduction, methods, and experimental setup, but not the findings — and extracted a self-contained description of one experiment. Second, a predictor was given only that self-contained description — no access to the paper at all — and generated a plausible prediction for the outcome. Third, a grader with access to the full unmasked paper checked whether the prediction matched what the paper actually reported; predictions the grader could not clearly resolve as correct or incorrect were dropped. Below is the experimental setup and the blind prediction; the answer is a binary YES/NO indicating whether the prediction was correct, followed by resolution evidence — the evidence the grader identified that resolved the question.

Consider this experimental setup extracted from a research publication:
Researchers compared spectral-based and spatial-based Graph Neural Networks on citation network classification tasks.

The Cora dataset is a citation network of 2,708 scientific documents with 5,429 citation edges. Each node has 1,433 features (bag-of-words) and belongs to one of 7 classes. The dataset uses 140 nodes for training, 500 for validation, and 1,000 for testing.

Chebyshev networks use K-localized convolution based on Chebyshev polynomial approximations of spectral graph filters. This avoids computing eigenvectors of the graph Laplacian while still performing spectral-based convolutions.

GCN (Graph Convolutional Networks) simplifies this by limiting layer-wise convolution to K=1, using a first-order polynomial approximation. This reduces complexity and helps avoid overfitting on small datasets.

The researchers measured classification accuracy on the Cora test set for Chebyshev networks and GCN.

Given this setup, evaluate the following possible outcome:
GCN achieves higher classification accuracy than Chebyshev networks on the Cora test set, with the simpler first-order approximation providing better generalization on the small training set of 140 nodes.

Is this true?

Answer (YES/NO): YES